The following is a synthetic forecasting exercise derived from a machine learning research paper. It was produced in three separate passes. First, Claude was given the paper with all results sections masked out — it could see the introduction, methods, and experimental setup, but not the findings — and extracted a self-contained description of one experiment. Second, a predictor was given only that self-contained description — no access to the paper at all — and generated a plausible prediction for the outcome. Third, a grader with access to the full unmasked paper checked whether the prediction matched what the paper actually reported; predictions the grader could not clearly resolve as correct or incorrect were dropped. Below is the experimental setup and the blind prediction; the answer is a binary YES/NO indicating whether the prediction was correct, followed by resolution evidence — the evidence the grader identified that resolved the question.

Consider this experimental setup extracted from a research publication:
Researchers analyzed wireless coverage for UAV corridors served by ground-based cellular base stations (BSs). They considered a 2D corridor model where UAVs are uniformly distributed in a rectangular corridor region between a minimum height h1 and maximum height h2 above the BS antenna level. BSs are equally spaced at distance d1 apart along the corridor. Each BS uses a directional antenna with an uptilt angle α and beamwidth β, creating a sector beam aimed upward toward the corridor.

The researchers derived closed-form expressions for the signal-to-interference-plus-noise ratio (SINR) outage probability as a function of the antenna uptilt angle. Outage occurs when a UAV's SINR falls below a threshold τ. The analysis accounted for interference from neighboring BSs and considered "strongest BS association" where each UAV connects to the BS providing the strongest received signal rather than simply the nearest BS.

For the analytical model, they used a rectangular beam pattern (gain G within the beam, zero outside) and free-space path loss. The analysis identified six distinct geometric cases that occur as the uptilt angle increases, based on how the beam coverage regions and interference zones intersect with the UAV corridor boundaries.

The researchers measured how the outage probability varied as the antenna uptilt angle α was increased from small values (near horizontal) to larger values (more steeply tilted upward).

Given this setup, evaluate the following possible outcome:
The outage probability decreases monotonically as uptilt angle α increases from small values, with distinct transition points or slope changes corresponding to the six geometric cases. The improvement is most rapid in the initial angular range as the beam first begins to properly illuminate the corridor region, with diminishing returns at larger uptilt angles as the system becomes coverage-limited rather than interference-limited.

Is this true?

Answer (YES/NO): NO